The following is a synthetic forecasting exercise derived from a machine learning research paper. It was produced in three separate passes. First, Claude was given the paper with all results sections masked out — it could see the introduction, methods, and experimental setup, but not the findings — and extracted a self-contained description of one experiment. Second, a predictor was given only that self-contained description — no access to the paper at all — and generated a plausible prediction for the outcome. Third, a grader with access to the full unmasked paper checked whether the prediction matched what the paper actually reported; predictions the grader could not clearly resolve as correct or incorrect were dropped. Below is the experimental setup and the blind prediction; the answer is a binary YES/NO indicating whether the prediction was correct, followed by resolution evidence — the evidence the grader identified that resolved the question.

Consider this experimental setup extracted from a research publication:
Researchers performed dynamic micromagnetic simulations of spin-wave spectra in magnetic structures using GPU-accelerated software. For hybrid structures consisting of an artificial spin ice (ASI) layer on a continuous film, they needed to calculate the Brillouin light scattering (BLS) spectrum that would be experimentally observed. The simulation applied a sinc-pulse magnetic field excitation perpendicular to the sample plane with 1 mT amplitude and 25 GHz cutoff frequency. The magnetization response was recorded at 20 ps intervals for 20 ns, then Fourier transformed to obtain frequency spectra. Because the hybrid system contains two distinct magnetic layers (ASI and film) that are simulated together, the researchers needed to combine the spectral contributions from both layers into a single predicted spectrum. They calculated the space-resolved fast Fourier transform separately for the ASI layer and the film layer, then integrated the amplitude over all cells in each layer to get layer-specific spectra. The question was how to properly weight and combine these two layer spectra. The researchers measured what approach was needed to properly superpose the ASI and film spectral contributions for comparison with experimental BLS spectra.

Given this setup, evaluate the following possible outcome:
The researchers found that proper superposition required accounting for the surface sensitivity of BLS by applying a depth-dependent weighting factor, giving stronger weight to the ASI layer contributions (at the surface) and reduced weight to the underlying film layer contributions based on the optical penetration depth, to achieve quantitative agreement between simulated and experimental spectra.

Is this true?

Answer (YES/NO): NO